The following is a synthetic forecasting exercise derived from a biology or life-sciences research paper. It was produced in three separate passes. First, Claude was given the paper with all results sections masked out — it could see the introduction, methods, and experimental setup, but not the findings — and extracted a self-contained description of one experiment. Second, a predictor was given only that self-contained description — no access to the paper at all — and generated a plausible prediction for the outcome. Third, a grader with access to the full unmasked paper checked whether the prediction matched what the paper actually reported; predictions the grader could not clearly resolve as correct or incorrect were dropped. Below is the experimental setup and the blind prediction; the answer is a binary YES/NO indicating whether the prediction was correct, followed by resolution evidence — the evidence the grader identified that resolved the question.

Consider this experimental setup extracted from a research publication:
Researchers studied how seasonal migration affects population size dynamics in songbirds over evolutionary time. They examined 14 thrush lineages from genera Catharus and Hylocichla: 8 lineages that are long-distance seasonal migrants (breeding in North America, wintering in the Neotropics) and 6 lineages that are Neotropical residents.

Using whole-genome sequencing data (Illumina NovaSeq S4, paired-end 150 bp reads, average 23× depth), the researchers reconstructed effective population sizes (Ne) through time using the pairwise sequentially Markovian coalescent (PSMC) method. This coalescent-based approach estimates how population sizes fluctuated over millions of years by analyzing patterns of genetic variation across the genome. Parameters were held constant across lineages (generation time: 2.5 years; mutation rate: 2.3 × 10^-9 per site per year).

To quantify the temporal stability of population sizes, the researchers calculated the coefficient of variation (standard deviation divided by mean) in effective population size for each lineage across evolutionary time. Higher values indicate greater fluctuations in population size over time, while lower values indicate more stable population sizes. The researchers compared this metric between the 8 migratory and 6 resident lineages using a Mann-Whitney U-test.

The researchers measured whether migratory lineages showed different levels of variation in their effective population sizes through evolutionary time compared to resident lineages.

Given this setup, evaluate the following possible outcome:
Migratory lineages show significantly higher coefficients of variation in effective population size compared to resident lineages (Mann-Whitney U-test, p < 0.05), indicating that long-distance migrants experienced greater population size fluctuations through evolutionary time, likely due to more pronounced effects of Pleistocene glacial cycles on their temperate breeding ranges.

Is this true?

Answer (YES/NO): YES